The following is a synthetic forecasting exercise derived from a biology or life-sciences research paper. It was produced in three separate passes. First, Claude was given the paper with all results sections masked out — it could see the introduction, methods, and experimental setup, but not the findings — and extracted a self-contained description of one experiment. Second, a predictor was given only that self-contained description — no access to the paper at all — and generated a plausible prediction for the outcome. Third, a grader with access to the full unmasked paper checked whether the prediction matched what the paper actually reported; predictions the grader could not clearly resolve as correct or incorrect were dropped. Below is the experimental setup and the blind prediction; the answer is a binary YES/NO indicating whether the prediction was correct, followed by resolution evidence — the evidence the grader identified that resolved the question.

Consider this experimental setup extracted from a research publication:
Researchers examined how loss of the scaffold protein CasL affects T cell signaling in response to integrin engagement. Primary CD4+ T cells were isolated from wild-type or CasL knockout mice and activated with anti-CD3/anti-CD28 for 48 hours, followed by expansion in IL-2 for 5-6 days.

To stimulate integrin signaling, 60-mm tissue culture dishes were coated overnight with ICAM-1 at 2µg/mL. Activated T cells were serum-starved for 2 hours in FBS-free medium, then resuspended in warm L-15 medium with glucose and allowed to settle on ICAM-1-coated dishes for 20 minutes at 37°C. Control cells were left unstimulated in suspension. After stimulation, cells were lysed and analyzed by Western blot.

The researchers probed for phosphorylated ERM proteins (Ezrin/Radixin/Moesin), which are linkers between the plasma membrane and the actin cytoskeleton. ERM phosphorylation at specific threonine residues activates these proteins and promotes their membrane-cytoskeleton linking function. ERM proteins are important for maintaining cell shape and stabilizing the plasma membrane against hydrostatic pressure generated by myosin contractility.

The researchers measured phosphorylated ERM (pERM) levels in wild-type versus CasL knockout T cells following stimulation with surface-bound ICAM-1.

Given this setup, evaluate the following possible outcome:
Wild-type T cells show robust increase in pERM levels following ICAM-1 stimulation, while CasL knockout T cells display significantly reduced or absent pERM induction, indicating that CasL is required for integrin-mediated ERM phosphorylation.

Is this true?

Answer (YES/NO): NO